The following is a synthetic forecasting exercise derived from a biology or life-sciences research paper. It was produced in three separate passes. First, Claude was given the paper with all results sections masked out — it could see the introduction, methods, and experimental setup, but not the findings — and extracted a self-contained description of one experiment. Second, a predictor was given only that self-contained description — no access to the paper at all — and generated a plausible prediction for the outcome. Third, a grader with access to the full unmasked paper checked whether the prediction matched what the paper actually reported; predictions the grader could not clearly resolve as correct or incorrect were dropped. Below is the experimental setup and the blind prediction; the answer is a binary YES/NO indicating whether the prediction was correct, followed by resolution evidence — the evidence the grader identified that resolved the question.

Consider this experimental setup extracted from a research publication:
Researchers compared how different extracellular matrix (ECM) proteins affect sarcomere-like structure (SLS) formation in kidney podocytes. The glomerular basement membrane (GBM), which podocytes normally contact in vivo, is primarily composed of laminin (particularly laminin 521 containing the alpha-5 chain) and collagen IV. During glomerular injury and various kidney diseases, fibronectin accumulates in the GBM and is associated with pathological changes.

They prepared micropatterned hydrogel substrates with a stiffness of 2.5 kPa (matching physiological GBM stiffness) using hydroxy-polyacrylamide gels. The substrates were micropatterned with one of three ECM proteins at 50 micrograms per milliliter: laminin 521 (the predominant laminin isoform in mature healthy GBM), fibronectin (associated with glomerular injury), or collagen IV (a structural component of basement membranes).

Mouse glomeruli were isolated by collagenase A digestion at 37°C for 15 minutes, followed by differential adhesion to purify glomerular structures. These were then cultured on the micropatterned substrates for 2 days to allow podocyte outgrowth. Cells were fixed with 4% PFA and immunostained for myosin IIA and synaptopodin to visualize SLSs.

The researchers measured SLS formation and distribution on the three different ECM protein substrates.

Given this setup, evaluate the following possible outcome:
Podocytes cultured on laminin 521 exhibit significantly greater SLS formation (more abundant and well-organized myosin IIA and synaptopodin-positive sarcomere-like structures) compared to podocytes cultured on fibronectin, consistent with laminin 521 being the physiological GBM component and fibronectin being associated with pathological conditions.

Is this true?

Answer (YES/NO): YES